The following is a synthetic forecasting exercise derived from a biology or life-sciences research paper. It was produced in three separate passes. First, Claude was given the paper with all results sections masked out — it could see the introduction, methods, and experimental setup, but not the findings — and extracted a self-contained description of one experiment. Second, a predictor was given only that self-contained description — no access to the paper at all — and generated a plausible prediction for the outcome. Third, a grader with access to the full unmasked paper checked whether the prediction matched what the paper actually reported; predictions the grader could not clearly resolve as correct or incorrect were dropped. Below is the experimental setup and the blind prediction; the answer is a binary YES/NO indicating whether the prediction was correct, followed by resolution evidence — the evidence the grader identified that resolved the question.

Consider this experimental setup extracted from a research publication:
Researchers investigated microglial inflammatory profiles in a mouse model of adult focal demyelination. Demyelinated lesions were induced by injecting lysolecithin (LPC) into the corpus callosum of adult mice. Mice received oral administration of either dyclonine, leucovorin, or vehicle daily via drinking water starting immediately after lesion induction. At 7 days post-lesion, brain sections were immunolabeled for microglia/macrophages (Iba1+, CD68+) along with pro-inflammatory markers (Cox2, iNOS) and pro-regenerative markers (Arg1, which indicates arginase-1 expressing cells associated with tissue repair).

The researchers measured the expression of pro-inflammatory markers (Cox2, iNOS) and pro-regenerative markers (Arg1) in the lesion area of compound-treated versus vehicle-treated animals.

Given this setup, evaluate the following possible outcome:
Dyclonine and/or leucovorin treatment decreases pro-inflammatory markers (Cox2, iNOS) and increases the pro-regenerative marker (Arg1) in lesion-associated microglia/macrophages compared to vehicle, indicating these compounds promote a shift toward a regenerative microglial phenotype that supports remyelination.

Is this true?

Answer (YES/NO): YES